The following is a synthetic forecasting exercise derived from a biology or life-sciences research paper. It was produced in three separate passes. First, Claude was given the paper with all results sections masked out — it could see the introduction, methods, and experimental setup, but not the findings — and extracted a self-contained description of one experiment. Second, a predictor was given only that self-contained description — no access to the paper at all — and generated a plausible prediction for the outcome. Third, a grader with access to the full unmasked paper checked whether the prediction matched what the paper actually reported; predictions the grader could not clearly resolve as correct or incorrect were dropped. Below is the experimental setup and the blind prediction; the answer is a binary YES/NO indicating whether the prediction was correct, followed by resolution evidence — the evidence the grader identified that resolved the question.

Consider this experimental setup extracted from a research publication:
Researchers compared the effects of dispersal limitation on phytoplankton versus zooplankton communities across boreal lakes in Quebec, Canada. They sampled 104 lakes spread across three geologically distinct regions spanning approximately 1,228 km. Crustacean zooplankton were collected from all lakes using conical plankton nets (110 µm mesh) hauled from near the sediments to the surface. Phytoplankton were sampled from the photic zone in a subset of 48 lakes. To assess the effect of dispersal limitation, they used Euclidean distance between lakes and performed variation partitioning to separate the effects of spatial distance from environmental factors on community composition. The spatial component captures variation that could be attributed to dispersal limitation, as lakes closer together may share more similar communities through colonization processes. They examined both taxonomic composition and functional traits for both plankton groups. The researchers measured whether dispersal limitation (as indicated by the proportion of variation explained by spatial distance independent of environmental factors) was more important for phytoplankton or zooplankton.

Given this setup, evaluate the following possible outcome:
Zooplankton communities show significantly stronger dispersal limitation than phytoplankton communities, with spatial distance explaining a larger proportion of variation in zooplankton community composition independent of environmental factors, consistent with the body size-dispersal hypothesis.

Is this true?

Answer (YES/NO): NO